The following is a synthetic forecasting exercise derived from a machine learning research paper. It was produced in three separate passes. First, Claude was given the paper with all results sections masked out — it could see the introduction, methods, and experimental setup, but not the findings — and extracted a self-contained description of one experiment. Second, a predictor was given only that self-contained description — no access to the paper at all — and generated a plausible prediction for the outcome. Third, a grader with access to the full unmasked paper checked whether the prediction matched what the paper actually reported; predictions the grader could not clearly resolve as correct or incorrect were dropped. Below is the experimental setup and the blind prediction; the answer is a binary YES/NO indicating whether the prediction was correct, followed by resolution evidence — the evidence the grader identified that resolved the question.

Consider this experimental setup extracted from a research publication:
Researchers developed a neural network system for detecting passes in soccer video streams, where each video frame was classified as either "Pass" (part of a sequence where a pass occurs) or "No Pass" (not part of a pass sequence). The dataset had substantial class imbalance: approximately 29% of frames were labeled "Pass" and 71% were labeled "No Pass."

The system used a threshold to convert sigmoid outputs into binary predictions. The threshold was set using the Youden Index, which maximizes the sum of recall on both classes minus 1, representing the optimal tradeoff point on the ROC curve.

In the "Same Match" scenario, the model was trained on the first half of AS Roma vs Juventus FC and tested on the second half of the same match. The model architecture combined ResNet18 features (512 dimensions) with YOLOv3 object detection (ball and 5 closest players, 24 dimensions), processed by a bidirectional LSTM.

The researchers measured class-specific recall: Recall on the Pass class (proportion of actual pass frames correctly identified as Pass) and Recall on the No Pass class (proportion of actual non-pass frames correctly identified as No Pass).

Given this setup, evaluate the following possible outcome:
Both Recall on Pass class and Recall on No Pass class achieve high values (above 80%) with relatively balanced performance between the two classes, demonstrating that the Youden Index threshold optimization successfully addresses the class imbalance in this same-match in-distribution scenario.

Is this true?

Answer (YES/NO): NO